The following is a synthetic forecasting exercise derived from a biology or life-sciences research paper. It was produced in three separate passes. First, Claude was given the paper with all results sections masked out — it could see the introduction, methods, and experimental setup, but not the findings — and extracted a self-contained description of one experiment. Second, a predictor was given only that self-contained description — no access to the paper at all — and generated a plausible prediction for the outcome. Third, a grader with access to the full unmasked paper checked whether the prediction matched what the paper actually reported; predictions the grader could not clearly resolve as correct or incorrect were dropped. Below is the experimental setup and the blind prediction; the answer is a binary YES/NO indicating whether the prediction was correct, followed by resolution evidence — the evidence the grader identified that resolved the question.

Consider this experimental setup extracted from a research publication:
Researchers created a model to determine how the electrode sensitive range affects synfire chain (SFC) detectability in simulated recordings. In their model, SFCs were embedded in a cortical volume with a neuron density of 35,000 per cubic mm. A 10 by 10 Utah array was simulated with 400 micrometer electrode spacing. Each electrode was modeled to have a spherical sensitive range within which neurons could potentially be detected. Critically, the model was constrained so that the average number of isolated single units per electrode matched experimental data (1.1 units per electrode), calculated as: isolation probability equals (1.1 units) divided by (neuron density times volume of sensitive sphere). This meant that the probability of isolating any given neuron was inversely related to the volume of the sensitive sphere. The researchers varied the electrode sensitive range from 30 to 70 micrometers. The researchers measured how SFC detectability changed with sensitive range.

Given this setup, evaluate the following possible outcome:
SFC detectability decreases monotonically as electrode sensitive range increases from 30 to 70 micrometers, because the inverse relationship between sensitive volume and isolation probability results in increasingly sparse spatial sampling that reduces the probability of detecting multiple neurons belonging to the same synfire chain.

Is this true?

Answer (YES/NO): NO